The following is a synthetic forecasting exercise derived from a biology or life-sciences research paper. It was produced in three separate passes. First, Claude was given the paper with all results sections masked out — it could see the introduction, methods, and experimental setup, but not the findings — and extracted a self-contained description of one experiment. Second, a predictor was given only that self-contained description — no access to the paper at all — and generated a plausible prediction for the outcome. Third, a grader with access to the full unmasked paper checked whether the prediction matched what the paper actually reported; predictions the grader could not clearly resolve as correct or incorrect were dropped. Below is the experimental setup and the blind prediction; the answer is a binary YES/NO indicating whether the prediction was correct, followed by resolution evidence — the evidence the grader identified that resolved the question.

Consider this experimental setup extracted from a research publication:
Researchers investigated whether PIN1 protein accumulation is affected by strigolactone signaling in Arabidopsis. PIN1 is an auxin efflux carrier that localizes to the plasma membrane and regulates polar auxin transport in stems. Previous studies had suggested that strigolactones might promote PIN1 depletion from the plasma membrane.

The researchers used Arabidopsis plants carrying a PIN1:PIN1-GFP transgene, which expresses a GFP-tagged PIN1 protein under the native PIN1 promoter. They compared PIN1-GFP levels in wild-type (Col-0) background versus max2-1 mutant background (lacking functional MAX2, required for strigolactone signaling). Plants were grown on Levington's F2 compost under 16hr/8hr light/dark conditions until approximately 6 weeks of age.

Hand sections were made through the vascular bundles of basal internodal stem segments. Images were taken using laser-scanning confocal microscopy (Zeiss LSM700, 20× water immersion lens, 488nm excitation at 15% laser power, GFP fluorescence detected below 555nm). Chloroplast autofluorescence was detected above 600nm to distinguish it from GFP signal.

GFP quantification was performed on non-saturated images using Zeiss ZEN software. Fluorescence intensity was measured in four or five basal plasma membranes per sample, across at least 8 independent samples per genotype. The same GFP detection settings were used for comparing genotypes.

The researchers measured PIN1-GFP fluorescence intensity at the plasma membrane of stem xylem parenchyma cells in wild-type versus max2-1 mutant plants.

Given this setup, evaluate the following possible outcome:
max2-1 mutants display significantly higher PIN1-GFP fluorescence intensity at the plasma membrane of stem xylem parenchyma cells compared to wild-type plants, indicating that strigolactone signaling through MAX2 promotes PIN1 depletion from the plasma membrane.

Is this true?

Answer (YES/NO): YES